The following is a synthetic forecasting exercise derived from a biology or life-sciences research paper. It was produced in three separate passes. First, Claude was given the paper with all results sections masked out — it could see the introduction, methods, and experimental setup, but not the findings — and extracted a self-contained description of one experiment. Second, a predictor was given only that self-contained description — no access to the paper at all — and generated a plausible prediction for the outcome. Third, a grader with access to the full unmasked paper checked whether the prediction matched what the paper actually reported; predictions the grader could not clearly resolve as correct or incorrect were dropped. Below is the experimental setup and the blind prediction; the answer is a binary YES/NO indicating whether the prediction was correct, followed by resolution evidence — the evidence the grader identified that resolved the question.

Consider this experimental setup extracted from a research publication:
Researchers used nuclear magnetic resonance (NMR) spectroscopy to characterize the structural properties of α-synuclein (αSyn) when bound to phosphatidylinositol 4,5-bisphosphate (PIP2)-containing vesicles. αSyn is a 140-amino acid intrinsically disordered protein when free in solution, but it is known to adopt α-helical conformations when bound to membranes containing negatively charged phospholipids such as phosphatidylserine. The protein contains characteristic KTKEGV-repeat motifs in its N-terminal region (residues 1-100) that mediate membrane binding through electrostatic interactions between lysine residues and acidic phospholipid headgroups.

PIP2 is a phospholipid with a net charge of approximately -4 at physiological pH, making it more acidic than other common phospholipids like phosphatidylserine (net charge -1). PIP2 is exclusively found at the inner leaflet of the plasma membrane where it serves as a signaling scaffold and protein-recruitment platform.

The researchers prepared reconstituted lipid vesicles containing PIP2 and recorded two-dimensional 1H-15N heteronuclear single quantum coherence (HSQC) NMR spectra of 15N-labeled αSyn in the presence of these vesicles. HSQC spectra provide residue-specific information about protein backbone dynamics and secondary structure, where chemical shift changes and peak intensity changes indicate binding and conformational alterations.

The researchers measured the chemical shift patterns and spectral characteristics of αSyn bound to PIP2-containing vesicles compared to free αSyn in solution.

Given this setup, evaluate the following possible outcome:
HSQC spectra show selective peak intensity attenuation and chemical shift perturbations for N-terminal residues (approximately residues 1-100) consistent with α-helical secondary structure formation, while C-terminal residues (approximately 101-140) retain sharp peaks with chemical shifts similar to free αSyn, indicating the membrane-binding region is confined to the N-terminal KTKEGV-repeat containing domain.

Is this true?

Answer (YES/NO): YES